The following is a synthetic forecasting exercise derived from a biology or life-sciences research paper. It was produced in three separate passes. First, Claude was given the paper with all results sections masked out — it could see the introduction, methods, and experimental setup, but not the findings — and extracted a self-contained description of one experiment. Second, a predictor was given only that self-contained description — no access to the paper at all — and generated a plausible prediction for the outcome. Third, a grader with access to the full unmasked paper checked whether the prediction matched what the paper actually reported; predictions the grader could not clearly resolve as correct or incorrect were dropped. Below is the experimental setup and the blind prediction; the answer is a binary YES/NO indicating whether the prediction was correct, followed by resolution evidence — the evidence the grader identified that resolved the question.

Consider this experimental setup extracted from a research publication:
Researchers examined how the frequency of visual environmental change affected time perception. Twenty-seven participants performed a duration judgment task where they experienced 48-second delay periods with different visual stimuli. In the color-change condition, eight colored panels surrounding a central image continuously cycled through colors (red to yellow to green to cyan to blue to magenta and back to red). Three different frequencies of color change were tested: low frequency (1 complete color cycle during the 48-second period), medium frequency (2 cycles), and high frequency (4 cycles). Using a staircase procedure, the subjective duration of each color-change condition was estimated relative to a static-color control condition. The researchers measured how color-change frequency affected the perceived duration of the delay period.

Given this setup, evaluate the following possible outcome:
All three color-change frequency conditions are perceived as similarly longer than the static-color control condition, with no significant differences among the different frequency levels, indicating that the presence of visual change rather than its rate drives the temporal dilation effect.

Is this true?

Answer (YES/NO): NO